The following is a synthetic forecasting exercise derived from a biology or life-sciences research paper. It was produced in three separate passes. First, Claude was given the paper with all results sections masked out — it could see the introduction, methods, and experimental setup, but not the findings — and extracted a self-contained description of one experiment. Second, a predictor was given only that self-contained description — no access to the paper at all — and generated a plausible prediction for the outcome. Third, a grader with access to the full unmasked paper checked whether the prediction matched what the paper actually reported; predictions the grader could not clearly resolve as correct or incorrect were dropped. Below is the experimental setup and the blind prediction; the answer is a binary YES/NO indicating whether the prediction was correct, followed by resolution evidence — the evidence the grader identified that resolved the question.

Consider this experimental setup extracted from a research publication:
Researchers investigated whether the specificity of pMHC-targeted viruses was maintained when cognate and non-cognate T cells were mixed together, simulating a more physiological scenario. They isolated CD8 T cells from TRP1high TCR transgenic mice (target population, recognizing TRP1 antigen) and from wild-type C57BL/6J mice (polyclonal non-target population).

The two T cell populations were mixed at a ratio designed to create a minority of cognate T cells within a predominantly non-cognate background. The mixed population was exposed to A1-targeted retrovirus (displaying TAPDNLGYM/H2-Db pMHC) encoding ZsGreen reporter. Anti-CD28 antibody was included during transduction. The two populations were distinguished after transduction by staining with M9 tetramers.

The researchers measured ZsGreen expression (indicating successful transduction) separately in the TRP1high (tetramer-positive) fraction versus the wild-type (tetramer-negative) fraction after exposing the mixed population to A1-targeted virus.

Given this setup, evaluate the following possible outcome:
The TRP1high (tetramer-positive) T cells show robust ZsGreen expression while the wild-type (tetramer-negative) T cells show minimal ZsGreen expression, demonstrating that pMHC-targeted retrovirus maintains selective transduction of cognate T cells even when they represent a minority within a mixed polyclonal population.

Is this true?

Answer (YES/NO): YES